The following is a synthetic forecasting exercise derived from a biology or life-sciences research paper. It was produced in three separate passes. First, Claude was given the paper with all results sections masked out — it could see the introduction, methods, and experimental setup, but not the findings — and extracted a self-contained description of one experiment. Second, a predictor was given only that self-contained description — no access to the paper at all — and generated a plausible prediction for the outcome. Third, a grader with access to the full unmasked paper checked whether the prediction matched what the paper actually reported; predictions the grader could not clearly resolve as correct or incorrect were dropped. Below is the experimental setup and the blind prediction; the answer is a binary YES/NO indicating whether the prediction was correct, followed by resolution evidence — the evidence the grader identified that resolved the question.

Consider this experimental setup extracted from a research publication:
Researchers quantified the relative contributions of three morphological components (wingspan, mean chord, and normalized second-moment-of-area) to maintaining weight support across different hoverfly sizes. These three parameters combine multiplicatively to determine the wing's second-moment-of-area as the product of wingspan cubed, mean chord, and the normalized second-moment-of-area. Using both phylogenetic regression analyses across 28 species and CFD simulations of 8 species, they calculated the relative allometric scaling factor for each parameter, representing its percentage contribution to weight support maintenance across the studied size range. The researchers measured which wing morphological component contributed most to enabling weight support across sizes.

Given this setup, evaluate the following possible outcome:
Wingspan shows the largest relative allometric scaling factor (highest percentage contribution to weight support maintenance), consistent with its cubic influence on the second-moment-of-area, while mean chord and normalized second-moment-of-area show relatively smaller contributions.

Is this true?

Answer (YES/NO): YES